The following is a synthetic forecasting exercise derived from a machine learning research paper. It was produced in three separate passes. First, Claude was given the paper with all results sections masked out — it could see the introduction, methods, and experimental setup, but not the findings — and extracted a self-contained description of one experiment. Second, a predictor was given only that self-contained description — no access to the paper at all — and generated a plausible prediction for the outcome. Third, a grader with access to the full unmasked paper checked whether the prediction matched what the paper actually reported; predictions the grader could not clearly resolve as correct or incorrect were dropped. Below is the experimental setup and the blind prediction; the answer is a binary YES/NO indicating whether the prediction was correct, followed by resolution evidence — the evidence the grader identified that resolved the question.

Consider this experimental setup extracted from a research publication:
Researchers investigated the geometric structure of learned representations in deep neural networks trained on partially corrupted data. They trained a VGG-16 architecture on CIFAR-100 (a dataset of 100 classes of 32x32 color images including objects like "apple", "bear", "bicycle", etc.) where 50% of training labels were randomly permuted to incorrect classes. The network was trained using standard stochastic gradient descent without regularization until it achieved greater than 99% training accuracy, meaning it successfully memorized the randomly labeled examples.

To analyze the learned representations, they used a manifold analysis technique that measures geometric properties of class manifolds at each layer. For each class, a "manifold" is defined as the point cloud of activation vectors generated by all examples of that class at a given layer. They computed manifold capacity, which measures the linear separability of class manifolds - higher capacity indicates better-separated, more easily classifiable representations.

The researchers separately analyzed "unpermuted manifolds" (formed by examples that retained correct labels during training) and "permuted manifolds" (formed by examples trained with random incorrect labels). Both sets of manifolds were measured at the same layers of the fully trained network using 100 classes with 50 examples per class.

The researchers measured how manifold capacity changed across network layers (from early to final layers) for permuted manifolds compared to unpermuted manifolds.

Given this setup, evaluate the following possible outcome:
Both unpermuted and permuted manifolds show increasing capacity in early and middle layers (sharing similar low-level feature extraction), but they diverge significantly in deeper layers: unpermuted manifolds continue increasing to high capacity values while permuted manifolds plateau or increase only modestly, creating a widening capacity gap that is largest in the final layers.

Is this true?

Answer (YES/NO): NO